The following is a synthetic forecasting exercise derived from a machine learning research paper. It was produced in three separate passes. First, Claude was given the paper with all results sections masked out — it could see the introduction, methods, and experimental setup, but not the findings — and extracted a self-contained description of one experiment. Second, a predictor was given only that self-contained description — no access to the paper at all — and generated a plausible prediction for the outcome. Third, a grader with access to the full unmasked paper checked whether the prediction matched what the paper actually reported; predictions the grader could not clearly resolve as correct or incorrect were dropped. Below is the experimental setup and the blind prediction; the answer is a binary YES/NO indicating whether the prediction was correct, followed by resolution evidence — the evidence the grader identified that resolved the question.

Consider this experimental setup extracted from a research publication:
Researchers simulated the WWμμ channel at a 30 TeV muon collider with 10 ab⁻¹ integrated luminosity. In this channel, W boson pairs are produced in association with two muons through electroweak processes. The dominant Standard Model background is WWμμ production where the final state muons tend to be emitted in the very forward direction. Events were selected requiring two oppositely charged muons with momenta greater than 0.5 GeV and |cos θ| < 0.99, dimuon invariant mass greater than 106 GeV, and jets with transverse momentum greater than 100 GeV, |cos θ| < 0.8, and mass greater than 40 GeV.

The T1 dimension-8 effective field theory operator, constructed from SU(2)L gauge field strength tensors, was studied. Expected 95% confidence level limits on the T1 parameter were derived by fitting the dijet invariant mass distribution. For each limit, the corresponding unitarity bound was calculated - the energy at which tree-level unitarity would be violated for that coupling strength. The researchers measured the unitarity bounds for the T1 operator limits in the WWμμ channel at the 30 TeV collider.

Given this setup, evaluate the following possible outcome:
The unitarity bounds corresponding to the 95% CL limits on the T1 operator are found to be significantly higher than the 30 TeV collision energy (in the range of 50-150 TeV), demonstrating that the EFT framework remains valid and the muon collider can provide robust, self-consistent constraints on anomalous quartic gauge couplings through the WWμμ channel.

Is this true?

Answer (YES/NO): NO